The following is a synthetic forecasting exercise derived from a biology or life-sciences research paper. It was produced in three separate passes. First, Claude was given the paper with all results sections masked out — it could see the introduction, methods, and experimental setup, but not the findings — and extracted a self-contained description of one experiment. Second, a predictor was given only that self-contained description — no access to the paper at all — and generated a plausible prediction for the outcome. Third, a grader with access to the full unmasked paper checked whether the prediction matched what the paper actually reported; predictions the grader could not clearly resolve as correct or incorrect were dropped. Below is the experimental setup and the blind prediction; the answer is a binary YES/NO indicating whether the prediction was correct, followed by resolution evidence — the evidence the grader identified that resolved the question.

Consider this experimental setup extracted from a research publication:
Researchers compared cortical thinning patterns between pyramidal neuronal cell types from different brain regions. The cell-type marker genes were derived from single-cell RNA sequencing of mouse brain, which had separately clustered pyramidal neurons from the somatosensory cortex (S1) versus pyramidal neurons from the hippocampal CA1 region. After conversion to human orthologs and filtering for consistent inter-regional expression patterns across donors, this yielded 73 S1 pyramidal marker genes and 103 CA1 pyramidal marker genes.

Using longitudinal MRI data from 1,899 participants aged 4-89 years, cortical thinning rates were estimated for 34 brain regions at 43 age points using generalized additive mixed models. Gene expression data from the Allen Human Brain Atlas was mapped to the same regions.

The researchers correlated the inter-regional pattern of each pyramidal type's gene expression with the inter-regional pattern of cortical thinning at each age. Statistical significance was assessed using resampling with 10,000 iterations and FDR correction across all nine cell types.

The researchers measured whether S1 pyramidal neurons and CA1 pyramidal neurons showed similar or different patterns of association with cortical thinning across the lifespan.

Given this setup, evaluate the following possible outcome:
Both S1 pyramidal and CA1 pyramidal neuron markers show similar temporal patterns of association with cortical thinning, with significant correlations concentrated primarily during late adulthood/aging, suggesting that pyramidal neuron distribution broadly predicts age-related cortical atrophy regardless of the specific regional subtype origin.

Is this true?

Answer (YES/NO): NO